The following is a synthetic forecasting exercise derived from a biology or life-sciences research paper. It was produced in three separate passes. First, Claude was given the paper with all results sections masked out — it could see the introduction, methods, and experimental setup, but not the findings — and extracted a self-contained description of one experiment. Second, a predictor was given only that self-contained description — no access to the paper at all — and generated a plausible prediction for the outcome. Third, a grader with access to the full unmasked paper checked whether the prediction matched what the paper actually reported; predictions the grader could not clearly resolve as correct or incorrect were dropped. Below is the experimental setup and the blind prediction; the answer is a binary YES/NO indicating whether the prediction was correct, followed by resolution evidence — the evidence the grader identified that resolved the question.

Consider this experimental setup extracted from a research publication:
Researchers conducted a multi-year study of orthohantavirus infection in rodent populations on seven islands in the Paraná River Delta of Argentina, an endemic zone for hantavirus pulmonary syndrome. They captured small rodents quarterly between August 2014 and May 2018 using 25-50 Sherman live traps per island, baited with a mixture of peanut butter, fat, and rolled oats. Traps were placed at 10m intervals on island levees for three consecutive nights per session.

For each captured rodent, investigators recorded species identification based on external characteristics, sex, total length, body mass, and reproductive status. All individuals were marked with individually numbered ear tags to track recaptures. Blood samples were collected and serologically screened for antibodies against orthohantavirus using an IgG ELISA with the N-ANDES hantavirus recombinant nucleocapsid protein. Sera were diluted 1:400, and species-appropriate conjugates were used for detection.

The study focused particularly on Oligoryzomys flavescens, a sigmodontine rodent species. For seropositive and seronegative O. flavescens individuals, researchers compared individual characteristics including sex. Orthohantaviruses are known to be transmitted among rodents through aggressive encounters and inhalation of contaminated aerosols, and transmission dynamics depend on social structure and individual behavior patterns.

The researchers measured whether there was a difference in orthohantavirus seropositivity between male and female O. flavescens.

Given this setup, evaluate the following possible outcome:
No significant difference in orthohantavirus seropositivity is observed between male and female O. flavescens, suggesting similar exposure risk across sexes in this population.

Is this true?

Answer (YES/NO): NO